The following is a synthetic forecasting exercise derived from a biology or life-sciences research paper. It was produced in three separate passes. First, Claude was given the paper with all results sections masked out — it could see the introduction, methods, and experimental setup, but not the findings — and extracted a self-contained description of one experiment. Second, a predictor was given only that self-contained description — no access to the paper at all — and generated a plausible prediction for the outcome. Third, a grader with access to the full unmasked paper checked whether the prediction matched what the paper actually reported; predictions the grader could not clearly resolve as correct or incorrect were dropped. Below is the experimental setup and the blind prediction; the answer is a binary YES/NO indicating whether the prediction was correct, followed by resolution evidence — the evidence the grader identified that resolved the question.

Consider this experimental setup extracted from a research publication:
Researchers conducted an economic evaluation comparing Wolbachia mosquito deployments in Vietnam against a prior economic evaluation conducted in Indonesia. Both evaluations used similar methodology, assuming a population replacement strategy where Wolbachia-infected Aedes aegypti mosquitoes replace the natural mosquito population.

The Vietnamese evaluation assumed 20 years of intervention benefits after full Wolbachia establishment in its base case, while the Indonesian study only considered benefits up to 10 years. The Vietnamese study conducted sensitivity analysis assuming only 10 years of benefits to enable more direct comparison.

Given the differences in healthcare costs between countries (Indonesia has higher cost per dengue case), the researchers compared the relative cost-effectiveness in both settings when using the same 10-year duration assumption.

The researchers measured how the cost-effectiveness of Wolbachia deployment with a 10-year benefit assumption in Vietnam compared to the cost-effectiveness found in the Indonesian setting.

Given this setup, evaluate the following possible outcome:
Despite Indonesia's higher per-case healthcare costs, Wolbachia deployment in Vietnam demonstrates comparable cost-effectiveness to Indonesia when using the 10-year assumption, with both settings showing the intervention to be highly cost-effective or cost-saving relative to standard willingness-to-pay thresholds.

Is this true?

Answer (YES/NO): NO